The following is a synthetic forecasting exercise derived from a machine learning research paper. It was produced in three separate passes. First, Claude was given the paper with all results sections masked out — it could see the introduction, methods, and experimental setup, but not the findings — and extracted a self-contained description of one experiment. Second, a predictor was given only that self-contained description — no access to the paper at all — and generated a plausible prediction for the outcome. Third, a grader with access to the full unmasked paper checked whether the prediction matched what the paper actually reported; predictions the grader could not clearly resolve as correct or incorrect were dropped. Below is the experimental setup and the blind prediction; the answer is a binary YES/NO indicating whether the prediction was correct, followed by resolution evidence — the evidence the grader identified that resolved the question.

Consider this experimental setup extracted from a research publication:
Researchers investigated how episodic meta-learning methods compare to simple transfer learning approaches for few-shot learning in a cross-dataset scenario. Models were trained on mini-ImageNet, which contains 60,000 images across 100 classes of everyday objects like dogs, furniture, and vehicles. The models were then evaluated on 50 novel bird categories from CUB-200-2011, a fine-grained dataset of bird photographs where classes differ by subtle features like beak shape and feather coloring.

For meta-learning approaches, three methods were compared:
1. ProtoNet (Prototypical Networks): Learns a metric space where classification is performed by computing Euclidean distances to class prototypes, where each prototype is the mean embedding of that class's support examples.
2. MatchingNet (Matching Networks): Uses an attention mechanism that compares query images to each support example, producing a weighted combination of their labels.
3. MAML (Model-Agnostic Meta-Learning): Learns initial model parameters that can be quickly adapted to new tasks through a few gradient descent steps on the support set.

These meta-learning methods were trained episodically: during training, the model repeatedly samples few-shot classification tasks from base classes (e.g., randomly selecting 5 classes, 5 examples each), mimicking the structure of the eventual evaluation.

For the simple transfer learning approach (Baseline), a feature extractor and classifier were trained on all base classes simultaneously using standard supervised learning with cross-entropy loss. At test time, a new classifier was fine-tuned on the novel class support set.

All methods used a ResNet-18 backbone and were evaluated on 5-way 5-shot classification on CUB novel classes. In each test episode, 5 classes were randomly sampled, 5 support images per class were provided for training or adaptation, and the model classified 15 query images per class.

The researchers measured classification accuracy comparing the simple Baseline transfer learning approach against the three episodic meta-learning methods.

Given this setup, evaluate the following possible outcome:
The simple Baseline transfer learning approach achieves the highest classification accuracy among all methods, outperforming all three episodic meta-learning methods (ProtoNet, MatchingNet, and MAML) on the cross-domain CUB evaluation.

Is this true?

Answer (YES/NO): NO